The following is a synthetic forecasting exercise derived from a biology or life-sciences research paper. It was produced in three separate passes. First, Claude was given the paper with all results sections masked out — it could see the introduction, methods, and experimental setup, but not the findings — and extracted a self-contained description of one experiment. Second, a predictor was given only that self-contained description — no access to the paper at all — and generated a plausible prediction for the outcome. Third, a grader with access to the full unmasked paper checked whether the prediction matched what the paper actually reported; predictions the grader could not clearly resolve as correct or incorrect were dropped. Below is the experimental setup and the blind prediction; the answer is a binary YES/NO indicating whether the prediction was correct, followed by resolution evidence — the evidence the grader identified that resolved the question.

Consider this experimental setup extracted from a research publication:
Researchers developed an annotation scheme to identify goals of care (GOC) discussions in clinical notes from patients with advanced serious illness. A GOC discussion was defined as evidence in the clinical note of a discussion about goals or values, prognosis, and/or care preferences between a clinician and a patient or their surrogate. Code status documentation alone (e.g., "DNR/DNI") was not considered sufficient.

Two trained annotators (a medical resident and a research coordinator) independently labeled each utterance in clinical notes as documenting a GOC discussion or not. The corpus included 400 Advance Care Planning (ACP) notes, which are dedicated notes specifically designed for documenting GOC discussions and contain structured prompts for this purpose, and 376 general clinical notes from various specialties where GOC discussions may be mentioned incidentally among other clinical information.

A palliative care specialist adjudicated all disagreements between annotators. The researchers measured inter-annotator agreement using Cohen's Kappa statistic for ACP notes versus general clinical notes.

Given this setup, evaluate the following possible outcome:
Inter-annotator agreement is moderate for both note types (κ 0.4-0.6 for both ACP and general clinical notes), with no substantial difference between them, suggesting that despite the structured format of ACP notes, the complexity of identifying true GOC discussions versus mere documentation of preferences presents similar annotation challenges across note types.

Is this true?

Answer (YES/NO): NO